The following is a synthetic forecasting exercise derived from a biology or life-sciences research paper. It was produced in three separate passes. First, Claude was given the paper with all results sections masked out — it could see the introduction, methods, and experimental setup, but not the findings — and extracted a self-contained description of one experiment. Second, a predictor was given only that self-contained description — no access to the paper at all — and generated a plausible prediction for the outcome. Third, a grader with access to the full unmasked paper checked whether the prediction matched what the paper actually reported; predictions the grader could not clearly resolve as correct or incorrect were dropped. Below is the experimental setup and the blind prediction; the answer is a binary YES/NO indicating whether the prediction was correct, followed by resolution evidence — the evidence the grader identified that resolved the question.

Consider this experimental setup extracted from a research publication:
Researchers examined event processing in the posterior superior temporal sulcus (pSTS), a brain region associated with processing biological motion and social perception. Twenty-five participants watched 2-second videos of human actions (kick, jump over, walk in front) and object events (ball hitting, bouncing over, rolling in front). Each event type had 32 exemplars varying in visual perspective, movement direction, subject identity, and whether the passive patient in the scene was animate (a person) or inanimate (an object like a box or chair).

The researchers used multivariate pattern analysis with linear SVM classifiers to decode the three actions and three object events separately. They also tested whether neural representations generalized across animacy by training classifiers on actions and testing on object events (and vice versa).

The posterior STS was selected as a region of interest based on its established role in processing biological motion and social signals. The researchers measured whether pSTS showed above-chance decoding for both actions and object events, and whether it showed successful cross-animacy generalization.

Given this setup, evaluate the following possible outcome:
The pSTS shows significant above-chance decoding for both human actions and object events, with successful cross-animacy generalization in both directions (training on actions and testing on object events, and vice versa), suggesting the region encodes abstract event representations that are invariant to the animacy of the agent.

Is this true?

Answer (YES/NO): NO